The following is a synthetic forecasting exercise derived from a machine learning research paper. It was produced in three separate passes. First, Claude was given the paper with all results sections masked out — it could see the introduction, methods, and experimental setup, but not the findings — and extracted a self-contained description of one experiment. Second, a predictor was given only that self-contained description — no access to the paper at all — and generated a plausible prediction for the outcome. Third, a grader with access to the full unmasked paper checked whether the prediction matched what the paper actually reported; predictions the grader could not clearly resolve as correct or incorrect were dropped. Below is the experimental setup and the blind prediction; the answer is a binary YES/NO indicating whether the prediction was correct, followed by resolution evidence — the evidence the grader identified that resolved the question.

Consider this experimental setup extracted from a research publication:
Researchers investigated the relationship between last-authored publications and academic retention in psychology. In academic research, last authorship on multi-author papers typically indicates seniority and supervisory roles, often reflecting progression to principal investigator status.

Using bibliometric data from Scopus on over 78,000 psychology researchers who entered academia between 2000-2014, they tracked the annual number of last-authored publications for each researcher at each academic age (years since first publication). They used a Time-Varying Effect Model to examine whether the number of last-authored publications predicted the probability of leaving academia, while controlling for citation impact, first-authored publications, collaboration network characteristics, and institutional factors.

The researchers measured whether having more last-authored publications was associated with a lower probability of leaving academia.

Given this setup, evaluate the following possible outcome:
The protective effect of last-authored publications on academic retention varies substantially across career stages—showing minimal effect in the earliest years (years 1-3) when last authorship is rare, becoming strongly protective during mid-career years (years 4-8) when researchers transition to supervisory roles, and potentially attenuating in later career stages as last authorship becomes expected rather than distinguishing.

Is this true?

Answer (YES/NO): NO